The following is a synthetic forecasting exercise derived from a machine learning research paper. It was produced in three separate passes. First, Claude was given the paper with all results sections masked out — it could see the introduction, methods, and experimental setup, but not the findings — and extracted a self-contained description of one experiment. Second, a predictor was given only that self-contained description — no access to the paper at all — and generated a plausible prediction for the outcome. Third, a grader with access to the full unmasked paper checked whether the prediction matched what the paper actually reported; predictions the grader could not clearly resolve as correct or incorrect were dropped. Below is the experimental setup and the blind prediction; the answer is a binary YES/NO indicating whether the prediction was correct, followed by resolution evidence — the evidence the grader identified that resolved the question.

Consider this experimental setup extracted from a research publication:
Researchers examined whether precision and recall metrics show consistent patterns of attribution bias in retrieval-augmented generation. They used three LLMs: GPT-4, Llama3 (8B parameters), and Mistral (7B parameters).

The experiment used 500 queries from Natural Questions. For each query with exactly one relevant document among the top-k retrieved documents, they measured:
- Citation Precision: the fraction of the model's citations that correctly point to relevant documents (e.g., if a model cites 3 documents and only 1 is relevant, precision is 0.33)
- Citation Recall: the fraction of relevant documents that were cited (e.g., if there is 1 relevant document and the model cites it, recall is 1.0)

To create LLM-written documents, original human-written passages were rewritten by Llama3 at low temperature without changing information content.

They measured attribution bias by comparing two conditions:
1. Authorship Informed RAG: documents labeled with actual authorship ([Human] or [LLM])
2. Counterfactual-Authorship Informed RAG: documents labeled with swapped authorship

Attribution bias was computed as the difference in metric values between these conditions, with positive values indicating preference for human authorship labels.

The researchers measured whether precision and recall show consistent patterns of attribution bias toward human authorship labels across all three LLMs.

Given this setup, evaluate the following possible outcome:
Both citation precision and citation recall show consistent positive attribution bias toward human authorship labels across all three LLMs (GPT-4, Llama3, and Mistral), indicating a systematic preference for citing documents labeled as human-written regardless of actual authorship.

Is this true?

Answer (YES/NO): YES